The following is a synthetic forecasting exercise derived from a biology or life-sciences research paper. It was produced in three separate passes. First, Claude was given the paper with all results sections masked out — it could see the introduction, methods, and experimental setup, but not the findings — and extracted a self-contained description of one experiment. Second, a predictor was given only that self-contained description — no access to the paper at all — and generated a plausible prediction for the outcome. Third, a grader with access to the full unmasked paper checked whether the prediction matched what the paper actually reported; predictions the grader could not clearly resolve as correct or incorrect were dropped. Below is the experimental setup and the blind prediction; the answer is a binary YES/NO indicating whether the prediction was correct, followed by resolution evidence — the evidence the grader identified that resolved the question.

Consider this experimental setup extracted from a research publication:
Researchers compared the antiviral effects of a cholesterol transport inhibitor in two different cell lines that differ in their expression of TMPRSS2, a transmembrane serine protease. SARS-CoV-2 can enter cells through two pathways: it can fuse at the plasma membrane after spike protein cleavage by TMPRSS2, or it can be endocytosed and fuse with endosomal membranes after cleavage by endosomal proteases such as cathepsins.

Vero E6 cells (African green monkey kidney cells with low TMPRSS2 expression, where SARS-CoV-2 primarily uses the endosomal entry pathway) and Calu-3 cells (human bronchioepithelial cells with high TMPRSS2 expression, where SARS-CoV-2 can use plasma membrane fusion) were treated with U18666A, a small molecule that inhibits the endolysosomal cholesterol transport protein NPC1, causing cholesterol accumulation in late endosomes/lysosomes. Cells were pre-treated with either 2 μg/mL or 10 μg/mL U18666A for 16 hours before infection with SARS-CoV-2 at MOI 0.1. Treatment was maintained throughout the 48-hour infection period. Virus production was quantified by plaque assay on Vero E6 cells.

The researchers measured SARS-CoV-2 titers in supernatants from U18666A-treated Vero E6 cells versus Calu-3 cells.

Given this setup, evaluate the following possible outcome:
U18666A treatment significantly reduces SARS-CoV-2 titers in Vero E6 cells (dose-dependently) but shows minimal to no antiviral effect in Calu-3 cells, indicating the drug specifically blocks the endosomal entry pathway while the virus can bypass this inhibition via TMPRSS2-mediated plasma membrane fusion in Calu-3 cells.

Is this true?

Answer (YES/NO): NO